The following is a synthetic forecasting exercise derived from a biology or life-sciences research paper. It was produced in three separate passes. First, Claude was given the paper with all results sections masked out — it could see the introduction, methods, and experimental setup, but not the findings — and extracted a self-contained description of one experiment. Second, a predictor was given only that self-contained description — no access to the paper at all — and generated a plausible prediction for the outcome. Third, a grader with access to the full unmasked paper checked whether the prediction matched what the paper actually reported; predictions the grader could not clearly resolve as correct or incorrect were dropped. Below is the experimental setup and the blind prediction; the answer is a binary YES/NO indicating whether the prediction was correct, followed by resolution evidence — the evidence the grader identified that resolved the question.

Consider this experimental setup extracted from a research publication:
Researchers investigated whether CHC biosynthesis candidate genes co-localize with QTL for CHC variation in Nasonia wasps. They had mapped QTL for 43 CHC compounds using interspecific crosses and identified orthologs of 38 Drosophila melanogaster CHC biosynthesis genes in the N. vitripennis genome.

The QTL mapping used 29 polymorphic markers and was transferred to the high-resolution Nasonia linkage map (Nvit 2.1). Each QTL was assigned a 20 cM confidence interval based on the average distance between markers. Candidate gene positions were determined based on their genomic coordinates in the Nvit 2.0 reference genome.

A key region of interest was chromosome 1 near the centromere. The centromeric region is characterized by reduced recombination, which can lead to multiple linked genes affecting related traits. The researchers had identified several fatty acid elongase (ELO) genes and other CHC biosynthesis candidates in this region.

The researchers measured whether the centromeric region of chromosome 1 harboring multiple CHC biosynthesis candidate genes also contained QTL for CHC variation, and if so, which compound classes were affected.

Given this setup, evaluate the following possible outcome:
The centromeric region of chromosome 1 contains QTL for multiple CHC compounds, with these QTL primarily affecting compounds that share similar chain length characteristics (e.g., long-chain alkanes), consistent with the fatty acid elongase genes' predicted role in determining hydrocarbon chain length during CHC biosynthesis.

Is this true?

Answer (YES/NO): NO